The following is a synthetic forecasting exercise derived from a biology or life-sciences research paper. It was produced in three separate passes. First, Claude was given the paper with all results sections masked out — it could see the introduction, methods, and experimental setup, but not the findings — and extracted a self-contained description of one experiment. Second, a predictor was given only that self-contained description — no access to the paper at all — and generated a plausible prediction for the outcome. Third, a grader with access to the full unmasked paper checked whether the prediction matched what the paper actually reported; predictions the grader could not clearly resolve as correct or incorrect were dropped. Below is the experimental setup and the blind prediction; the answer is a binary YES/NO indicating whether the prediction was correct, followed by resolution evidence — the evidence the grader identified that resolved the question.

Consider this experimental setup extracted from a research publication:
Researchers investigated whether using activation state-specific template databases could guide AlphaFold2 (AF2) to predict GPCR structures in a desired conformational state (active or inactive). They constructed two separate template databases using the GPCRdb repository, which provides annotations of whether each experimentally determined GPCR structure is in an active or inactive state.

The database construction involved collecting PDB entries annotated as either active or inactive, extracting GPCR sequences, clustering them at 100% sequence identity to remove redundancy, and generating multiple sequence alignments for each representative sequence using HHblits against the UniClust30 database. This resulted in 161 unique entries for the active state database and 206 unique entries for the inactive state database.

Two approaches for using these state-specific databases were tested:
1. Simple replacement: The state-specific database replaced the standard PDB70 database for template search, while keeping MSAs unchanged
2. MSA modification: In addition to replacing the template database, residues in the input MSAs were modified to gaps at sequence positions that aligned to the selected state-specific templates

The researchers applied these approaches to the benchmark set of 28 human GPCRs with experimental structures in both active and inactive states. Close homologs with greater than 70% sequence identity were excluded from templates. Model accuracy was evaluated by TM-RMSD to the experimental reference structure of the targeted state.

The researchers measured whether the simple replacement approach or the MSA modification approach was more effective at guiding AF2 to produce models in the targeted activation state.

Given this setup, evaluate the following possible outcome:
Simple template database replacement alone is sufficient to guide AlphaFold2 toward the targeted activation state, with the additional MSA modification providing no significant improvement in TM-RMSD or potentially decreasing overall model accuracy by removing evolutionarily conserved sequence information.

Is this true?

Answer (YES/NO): NO